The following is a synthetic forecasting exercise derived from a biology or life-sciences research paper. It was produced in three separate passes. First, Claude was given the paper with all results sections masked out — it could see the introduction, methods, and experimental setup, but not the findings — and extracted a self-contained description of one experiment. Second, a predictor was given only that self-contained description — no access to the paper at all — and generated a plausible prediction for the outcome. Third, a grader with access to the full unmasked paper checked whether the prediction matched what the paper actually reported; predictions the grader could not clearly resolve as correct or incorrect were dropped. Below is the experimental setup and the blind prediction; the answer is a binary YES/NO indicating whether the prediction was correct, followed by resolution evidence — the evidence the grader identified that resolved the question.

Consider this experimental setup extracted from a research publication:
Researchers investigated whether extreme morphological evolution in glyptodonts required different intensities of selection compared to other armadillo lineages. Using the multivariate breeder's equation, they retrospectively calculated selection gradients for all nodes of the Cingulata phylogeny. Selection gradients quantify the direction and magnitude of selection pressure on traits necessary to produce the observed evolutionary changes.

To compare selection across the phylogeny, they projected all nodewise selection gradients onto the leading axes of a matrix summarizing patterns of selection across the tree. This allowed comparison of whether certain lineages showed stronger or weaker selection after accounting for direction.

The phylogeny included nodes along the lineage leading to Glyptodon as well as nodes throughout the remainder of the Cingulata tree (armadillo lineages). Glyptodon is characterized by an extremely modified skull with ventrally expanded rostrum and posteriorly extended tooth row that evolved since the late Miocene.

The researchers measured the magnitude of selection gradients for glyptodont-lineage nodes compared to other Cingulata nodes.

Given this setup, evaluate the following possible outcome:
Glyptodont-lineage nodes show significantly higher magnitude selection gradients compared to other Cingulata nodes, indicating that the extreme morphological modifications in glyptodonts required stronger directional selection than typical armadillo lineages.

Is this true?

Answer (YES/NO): YES